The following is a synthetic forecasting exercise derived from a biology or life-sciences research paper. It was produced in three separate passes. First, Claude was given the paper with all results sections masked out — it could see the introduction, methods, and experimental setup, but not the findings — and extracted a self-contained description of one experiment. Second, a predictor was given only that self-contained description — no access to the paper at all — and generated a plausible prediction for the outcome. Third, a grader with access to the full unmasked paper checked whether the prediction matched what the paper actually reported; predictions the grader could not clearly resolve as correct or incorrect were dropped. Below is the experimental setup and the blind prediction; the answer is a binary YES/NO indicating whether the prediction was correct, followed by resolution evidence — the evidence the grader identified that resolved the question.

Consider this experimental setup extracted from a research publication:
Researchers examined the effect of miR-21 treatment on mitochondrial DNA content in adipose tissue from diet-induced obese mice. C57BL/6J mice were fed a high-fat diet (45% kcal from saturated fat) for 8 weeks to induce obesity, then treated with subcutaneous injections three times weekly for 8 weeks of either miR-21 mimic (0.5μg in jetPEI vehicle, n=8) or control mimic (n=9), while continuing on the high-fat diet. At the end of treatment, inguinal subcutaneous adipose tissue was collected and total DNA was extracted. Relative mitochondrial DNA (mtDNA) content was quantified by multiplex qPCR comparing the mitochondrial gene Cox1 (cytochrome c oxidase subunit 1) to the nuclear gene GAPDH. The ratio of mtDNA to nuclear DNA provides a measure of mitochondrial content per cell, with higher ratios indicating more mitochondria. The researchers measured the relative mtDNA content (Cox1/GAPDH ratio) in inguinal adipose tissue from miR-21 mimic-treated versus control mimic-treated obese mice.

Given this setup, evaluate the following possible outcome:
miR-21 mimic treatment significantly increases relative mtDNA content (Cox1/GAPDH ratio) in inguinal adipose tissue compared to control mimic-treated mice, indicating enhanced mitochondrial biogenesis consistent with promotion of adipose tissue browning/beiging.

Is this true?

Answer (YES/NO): YES